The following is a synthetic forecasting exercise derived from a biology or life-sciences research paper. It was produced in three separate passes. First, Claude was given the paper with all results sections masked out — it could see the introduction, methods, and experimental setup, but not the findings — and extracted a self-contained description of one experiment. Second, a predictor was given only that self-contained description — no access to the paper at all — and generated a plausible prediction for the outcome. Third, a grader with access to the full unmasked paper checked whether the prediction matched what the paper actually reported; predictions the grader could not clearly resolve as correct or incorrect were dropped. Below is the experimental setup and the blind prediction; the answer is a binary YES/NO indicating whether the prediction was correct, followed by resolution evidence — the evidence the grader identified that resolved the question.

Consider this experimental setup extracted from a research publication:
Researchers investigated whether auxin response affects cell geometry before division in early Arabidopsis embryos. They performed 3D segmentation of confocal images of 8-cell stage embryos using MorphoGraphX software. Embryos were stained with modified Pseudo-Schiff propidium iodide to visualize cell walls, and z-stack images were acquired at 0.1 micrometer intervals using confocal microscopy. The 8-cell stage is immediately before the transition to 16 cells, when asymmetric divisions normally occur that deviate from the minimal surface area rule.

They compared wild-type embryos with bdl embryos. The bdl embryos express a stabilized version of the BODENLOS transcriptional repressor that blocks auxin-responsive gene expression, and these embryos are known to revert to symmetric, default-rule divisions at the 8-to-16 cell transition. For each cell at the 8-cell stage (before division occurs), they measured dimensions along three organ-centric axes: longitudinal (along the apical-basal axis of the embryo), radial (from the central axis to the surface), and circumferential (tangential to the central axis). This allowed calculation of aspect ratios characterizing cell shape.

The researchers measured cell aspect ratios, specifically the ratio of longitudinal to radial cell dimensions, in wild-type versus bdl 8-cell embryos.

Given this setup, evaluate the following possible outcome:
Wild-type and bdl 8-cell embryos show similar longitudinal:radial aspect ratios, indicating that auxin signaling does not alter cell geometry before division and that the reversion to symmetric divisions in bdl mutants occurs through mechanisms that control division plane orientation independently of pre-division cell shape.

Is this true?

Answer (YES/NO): NO